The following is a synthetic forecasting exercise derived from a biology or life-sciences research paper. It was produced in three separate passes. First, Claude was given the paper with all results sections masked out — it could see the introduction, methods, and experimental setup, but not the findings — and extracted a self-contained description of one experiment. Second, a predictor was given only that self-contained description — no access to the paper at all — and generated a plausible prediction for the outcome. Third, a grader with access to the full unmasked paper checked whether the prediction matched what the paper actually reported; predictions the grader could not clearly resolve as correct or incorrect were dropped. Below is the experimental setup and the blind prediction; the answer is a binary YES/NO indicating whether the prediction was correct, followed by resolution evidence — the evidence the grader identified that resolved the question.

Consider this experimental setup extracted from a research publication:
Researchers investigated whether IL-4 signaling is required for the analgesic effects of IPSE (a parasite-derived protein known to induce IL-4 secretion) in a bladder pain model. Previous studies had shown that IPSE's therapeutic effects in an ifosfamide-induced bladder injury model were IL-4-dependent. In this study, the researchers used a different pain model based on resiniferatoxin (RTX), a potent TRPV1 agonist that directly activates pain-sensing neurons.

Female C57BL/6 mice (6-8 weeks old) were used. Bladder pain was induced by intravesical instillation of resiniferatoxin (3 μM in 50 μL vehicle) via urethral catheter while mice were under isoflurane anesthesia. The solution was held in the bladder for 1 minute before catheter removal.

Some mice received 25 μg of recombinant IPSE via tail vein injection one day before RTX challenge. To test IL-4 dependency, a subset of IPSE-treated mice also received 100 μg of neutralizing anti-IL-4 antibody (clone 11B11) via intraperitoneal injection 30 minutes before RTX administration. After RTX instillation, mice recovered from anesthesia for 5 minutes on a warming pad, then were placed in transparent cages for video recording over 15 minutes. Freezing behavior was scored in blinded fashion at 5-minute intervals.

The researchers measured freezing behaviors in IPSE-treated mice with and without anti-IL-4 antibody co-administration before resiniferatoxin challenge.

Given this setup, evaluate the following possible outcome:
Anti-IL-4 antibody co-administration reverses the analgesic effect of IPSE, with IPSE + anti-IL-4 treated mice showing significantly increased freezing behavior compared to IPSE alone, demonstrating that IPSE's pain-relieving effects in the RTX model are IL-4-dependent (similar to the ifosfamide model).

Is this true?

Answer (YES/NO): NO